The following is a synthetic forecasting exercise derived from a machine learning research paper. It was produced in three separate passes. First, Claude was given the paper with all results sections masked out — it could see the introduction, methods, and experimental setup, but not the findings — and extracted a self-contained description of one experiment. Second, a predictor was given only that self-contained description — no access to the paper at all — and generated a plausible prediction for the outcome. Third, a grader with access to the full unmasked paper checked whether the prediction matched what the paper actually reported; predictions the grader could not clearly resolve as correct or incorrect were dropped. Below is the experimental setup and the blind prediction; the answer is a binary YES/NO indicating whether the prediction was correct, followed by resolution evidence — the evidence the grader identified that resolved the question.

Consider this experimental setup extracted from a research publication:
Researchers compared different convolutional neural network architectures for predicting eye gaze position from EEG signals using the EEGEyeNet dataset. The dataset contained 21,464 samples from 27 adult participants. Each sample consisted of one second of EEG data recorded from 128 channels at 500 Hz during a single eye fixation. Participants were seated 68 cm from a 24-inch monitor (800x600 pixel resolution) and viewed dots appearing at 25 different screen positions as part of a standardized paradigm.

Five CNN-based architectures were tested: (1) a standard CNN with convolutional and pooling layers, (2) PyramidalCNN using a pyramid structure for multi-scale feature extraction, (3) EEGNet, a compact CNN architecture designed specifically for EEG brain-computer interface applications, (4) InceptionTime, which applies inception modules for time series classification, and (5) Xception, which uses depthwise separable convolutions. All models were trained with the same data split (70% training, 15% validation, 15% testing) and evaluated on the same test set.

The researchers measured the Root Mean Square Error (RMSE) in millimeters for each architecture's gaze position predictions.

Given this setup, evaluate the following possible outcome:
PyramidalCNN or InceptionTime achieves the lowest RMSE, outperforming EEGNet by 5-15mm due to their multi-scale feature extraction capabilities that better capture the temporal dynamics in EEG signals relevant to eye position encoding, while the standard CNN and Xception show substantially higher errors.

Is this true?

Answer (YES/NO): NO